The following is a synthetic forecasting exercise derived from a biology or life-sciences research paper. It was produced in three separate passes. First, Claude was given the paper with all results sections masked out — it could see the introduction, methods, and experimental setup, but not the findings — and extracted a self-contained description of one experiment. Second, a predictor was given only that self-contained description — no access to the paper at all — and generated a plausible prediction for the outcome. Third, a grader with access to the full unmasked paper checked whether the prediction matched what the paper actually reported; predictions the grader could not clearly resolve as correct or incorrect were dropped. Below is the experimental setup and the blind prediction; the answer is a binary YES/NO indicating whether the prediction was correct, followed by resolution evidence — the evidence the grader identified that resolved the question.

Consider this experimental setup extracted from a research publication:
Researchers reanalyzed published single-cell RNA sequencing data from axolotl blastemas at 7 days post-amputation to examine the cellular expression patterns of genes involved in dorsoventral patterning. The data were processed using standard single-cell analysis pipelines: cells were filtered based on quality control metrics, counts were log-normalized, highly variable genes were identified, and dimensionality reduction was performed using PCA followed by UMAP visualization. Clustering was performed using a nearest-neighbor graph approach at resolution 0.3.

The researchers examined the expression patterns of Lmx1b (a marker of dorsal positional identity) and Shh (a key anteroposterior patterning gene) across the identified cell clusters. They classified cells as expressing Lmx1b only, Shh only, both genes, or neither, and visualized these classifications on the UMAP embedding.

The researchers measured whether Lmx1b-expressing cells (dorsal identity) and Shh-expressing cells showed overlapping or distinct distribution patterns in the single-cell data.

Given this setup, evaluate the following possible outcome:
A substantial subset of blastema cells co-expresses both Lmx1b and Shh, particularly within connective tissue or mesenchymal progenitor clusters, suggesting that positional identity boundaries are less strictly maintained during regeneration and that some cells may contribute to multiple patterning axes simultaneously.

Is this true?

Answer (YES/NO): NO